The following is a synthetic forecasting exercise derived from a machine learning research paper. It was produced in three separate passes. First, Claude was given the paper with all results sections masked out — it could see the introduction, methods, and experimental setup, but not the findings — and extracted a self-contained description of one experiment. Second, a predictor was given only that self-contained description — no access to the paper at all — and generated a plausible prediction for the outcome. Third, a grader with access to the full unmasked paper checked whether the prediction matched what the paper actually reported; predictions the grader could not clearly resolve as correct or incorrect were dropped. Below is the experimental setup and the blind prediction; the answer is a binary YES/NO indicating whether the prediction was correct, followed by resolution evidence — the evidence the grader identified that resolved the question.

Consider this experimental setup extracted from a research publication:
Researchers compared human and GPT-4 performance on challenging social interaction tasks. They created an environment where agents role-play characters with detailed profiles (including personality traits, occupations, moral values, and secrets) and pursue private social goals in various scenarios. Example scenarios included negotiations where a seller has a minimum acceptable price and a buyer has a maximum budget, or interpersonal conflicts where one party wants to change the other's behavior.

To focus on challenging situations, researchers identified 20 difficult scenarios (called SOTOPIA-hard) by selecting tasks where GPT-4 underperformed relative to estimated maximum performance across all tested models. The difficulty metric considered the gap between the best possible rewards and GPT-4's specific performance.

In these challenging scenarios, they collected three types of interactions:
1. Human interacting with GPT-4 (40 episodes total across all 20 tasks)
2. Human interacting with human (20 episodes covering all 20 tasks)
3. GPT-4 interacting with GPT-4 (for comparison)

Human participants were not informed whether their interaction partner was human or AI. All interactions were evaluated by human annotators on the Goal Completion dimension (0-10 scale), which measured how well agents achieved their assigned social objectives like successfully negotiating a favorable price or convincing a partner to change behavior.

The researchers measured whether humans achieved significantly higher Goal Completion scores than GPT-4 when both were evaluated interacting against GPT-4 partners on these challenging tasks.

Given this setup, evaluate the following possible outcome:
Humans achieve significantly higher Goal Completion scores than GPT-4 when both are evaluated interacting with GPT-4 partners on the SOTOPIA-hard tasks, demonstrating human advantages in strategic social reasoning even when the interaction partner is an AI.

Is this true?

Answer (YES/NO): NO